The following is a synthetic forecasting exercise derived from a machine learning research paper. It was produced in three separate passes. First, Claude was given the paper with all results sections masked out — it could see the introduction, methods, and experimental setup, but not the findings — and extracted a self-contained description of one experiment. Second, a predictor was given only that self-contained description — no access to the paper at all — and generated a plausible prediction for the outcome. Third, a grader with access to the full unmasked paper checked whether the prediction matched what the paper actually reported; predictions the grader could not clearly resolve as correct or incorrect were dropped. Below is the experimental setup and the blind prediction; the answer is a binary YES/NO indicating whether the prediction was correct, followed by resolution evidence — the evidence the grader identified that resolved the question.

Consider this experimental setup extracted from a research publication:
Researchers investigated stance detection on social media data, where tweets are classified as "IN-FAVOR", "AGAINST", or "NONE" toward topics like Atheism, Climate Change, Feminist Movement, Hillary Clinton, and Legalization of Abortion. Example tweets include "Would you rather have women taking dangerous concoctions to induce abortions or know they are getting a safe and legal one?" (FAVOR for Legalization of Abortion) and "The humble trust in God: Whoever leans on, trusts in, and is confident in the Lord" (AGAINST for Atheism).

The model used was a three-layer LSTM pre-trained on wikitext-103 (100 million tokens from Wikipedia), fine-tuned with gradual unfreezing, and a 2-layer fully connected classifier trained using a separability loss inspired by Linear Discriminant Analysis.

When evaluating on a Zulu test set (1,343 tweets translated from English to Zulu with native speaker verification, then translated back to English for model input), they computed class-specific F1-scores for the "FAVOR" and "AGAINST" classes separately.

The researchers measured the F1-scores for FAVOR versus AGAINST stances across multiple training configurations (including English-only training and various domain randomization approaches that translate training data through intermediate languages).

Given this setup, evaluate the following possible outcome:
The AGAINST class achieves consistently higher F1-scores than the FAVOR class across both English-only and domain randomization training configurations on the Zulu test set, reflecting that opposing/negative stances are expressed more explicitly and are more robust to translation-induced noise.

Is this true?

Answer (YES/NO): YES